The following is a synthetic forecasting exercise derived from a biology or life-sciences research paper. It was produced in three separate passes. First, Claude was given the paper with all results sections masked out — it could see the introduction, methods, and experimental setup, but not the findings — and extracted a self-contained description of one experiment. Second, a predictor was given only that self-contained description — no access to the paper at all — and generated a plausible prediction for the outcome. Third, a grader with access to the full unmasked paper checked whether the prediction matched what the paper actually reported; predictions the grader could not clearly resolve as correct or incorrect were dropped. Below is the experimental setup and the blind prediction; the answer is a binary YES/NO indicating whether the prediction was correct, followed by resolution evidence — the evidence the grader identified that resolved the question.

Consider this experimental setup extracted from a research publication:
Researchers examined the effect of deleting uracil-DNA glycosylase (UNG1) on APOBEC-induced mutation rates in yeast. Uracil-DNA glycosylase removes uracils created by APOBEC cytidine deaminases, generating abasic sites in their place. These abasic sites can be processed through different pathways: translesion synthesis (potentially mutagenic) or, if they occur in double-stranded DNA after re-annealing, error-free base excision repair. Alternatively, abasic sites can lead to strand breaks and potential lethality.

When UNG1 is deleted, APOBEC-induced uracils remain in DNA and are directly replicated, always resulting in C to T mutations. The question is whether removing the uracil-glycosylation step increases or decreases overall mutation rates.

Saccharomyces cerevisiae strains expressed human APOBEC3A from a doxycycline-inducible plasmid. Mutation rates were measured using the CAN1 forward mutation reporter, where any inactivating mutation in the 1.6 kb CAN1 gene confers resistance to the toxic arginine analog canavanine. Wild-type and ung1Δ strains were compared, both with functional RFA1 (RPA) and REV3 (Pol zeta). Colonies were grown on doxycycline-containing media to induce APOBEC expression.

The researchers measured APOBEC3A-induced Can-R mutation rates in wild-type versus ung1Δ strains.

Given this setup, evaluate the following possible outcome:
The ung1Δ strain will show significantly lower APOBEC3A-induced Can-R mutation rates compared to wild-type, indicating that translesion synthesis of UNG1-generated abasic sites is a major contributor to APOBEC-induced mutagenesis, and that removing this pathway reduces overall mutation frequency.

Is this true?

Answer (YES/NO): NO